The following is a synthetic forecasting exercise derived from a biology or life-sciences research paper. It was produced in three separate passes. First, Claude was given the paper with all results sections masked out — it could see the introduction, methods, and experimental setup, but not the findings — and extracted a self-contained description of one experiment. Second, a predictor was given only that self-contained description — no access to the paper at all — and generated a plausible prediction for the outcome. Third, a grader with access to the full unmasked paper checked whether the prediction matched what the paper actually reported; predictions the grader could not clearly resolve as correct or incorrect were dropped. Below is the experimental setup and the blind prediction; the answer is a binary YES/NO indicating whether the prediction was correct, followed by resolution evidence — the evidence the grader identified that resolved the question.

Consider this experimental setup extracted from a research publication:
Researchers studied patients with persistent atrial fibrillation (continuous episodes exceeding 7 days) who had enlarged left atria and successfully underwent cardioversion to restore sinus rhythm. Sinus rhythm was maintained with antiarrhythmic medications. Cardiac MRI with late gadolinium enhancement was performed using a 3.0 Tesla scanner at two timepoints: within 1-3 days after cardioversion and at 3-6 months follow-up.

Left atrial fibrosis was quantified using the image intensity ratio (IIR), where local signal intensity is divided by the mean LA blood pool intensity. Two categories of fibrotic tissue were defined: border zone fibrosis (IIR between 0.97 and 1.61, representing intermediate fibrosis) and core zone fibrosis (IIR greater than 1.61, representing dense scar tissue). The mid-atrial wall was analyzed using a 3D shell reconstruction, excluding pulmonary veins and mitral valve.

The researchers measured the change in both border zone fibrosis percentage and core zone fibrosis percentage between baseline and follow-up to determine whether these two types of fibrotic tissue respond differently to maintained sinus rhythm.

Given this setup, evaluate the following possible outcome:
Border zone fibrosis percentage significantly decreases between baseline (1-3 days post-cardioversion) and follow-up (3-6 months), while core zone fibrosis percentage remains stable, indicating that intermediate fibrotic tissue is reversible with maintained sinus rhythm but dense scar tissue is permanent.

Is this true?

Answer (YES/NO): NO